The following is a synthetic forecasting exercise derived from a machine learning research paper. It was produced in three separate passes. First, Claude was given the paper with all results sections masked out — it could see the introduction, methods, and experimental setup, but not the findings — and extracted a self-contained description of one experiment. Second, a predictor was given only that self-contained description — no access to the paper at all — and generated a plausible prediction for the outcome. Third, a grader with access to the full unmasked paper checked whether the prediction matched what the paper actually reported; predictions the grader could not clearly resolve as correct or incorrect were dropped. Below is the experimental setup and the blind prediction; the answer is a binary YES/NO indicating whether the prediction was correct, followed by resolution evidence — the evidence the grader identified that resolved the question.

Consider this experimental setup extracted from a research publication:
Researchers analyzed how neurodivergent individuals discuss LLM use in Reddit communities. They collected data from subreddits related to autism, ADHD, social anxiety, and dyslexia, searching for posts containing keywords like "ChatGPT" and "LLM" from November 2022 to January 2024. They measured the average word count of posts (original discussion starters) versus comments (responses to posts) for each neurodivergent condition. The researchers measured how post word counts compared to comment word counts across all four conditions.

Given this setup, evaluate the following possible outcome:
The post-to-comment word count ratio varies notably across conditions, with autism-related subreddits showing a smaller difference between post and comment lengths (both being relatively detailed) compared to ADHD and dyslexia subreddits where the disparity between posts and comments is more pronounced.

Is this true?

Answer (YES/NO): NO